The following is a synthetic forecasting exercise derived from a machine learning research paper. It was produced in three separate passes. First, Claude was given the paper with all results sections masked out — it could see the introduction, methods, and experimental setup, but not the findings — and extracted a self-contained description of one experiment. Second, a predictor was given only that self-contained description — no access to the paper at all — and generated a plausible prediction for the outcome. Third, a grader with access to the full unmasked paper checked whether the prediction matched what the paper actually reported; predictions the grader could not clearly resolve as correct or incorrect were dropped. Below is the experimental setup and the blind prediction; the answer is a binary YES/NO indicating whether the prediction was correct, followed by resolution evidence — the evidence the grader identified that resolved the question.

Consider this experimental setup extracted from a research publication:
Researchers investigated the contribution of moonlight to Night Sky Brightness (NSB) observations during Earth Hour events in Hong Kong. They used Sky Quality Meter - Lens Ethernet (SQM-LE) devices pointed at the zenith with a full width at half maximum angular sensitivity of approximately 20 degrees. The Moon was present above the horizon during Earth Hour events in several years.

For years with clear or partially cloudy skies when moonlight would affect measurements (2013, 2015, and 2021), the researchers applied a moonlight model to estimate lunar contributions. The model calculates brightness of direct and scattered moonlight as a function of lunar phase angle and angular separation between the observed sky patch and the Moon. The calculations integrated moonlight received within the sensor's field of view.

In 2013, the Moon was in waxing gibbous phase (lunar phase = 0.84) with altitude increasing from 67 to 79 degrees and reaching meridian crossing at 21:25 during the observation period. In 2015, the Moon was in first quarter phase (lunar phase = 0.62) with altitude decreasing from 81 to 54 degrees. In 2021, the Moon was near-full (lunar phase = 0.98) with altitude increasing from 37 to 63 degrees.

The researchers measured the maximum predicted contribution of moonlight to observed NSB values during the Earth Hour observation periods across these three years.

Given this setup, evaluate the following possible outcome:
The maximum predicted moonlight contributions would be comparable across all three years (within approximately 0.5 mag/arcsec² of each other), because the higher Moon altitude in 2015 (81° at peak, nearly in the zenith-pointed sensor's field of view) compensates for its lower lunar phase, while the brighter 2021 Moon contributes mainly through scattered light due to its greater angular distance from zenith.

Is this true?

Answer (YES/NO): NO